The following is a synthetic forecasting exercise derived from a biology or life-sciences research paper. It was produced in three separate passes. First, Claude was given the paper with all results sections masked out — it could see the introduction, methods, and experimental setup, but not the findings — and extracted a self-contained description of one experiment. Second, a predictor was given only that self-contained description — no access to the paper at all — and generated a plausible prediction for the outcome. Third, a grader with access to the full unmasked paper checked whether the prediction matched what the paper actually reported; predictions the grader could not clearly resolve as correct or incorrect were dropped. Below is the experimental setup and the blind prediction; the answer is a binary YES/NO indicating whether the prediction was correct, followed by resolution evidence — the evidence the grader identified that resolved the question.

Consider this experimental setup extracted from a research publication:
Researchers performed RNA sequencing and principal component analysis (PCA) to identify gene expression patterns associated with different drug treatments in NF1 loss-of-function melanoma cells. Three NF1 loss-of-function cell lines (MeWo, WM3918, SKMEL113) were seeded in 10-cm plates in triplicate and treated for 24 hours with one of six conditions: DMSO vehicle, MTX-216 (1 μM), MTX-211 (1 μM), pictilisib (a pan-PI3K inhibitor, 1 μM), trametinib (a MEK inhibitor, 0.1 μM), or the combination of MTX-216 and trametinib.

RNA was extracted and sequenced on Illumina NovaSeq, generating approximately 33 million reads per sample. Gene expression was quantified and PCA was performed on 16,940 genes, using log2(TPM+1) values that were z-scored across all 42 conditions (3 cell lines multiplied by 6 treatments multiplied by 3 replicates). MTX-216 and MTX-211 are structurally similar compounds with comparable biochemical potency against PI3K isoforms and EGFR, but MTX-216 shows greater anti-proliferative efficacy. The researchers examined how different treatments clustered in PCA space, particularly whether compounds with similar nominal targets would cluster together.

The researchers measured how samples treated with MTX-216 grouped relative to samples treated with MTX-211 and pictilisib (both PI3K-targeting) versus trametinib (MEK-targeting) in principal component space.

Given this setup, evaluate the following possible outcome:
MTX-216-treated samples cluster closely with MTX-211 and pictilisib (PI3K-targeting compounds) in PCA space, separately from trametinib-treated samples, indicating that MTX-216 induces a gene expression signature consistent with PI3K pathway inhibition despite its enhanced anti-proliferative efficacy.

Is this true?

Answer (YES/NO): NO